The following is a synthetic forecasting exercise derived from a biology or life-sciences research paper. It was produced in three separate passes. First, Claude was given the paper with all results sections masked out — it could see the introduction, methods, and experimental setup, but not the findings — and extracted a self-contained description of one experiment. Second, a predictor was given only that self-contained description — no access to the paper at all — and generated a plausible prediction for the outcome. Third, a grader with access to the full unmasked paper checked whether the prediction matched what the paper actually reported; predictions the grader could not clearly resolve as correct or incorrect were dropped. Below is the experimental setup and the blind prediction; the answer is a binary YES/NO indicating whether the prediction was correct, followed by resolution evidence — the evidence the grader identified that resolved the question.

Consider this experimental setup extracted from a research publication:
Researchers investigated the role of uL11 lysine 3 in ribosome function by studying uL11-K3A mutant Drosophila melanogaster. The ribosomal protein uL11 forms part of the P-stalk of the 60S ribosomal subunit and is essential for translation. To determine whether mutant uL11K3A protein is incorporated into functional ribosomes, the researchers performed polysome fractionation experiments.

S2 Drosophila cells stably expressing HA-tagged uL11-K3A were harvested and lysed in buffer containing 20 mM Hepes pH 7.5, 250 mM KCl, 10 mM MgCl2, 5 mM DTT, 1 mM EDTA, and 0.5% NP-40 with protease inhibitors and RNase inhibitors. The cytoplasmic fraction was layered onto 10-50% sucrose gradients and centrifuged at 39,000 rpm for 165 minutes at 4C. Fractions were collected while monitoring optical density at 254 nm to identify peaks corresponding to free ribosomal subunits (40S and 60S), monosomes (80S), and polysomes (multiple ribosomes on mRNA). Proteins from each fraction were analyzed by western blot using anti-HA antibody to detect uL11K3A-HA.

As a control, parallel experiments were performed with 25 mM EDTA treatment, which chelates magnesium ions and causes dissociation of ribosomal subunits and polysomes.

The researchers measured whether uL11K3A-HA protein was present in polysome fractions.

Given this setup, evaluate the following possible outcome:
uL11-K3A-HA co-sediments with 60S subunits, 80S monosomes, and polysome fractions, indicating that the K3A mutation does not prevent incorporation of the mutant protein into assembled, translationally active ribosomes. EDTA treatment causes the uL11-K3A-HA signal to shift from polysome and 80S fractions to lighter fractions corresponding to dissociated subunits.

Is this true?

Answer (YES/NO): YES